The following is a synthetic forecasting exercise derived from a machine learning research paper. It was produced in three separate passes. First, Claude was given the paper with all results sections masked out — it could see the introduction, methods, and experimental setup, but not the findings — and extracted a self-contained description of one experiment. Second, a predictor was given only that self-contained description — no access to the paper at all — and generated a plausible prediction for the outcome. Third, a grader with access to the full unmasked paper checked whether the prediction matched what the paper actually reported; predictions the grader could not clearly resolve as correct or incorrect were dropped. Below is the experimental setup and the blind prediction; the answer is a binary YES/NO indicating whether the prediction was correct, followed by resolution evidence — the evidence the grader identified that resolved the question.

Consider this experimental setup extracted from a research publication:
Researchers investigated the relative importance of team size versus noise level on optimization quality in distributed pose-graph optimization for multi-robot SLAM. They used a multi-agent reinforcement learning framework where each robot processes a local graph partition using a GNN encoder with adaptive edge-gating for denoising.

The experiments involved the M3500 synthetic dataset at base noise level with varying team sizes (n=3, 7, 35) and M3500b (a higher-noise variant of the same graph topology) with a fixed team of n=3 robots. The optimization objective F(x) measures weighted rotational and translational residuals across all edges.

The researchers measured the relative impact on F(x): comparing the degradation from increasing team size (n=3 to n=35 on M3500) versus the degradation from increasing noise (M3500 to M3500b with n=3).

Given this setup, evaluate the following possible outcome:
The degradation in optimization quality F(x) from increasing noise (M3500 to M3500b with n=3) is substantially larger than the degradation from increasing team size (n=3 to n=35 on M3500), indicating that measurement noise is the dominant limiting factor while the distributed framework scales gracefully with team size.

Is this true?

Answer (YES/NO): YES